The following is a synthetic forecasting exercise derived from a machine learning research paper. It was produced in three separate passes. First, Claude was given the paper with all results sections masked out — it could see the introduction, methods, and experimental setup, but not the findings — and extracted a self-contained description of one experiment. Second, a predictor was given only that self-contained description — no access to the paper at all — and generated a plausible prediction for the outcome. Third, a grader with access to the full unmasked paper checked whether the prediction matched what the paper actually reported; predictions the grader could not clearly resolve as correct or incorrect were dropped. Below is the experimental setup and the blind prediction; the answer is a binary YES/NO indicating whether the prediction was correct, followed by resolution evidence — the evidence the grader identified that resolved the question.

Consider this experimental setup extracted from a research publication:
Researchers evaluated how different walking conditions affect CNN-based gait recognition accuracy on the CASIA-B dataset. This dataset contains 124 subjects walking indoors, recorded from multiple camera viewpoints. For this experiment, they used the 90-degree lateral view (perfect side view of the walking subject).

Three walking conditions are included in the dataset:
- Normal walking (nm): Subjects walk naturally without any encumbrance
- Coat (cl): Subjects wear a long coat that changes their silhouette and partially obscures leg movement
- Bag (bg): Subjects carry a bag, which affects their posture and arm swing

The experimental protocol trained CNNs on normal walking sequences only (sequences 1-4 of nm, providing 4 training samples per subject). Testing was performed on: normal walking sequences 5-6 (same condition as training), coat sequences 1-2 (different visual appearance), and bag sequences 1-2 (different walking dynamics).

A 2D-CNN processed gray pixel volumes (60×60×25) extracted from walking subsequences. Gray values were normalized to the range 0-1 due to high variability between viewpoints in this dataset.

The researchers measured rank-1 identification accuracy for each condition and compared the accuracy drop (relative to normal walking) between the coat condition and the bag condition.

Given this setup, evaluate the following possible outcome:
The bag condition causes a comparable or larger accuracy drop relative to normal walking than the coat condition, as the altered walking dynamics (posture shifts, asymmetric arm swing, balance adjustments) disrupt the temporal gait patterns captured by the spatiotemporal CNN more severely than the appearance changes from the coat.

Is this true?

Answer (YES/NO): NO